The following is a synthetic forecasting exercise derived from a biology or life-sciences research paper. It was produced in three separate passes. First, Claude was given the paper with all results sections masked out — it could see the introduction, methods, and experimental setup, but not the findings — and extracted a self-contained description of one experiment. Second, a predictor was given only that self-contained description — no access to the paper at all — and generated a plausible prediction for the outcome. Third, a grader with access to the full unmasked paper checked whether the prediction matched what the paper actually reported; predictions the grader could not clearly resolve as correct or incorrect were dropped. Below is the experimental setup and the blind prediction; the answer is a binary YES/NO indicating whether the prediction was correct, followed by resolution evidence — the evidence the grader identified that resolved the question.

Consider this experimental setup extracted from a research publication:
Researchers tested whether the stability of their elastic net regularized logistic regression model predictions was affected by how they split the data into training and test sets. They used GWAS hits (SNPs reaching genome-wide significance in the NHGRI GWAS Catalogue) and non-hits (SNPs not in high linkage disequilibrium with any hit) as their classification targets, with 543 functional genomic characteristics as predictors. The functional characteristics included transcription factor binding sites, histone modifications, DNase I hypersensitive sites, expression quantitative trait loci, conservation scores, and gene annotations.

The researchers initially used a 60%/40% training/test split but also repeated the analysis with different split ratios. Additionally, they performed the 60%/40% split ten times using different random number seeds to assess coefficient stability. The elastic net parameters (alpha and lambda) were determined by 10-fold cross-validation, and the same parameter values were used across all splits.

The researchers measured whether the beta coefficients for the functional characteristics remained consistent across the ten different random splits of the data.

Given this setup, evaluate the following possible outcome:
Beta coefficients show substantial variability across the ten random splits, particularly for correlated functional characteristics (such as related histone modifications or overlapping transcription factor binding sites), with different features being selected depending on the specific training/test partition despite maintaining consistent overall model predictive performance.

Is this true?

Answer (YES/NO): NO